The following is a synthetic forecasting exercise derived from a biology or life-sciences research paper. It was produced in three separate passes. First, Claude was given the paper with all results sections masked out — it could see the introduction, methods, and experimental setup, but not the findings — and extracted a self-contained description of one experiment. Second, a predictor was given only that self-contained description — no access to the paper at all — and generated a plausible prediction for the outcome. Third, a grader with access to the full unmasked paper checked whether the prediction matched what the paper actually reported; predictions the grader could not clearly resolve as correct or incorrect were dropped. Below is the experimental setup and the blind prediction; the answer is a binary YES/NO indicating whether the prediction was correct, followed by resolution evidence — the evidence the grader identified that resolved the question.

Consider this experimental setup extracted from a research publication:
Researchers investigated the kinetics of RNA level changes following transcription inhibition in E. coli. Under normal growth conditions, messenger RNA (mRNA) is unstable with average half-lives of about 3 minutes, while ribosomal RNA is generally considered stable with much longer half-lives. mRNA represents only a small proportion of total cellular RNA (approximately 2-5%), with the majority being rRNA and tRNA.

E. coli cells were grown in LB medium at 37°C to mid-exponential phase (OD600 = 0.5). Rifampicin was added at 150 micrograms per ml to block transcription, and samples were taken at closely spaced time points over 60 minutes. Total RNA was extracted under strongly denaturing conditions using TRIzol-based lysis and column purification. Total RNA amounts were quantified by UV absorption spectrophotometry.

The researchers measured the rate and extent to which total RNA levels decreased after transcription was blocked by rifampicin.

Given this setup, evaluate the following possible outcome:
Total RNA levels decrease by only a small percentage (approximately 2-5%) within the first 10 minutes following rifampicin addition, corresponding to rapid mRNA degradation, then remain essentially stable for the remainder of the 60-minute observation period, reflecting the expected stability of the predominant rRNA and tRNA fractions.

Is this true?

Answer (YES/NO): NO